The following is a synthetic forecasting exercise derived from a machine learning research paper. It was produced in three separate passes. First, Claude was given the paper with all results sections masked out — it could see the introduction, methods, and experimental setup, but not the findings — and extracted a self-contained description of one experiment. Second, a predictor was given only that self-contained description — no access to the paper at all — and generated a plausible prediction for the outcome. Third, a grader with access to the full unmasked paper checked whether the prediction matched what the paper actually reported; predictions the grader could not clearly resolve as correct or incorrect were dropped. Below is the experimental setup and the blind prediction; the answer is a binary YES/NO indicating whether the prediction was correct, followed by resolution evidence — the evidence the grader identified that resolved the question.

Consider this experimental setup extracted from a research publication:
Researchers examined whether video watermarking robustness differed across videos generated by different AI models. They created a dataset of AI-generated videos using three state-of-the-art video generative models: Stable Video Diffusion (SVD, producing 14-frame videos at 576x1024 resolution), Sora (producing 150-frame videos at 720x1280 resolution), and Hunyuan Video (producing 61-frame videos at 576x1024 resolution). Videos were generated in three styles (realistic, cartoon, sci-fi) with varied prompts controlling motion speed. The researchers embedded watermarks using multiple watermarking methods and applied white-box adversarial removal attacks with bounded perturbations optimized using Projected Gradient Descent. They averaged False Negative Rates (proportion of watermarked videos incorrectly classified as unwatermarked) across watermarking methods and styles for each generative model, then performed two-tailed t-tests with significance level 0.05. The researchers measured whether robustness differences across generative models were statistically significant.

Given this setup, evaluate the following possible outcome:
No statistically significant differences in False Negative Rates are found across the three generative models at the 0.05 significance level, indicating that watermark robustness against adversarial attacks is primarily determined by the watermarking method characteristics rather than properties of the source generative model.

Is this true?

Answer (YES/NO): NO